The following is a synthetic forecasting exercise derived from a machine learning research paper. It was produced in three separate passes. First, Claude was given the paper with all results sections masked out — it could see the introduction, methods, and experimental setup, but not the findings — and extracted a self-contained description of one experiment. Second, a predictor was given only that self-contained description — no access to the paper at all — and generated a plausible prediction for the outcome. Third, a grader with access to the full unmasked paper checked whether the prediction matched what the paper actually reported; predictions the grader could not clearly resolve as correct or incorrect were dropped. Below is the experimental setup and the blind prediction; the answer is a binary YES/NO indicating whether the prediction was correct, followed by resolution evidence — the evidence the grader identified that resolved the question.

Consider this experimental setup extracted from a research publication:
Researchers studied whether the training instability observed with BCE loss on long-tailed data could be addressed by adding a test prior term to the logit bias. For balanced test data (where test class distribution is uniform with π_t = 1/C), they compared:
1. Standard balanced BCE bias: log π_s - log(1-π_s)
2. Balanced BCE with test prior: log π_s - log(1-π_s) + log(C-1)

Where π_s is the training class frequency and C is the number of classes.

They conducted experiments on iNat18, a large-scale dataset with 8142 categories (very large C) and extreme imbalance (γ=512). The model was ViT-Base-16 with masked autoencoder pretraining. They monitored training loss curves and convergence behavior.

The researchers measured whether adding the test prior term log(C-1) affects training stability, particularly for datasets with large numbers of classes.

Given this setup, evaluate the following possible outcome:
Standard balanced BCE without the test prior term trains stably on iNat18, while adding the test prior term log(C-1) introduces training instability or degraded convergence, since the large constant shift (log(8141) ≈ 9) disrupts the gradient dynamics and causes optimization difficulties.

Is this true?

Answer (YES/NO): NO